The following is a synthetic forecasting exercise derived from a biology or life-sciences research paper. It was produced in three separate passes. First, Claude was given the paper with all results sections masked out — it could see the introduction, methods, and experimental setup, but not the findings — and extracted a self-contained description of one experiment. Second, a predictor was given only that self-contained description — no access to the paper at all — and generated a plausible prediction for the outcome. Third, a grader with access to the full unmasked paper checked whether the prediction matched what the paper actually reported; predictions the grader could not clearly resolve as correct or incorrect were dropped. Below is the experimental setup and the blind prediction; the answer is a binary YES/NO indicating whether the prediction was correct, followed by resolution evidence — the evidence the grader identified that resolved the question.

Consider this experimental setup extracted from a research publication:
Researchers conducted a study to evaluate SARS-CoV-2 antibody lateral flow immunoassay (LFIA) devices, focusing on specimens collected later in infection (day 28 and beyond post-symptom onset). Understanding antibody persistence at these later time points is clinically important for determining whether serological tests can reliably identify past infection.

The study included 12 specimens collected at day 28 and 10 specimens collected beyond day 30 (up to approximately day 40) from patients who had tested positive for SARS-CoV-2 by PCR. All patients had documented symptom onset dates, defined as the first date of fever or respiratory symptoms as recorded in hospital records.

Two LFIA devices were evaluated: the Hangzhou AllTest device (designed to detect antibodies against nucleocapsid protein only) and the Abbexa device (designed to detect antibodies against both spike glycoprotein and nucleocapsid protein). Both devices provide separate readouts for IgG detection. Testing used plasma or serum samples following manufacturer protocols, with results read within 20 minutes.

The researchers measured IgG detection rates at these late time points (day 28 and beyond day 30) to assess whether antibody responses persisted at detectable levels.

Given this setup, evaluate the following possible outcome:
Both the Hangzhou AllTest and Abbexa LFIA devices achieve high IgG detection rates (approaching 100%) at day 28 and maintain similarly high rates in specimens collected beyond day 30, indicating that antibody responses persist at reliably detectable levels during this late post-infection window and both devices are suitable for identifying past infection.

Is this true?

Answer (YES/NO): NO